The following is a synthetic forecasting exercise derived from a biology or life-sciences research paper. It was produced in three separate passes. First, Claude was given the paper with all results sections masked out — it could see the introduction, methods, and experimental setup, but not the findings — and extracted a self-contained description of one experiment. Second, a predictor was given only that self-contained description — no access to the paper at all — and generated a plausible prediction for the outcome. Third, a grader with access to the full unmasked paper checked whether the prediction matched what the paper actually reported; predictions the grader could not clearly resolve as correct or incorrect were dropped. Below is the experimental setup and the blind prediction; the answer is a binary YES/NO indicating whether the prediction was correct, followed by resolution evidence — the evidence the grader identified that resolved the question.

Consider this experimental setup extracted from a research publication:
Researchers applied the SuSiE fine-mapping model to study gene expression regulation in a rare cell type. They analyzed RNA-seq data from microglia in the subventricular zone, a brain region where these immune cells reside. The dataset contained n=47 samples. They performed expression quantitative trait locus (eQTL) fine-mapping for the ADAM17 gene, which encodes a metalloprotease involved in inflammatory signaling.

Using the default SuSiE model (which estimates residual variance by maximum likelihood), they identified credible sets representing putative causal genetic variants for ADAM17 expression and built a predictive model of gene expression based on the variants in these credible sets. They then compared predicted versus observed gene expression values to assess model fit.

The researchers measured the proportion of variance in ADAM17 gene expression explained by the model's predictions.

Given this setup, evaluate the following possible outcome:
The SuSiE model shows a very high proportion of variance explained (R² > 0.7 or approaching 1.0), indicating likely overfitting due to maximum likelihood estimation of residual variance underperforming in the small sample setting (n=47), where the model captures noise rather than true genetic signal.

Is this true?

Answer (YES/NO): YES